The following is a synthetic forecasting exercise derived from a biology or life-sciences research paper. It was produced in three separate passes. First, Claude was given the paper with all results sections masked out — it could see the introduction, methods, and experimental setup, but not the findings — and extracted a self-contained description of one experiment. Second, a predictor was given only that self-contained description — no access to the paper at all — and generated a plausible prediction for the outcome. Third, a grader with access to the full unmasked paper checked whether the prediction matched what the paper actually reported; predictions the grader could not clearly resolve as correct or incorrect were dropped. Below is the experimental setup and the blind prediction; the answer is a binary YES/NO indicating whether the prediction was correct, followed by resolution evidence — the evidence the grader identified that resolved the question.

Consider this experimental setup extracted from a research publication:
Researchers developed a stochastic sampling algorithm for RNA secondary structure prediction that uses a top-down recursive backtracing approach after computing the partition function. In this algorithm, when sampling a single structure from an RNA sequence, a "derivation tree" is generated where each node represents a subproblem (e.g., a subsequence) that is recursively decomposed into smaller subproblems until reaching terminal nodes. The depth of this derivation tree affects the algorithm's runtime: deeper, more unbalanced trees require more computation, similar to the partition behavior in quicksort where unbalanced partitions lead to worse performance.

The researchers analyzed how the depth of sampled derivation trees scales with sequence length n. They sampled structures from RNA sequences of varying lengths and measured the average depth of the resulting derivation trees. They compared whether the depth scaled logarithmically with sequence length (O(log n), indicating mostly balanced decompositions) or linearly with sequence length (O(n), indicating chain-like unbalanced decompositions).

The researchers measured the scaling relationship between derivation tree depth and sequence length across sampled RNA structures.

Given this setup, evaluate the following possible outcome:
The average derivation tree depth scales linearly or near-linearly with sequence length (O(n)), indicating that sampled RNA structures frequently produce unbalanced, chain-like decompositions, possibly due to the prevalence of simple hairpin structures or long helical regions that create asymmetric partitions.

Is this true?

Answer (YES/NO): NO